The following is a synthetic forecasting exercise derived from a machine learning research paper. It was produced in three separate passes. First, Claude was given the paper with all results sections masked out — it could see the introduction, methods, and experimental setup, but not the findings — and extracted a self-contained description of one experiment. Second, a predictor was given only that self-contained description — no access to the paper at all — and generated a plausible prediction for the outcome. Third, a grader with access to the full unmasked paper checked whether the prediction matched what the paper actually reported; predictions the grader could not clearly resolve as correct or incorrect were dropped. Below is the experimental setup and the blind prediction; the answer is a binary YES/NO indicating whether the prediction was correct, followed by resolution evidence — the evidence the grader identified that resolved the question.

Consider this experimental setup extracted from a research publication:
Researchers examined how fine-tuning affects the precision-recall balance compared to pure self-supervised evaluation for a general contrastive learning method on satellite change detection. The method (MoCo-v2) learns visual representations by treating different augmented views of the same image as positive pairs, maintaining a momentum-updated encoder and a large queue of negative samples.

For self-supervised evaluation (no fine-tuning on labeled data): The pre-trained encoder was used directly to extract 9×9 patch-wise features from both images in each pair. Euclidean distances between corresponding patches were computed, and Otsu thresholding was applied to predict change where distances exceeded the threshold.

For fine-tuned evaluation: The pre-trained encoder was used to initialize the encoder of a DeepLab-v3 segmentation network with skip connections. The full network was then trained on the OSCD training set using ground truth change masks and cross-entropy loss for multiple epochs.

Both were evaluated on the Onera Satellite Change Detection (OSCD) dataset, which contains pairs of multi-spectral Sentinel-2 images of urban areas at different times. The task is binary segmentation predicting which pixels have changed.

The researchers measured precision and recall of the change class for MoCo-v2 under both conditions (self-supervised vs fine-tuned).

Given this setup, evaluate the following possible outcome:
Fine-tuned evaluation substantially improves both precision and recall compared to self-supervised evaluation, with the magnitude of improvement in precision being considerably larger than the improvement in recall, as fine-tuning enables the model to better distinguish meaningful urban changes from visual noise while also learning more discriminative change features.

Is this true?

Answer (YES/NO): YES